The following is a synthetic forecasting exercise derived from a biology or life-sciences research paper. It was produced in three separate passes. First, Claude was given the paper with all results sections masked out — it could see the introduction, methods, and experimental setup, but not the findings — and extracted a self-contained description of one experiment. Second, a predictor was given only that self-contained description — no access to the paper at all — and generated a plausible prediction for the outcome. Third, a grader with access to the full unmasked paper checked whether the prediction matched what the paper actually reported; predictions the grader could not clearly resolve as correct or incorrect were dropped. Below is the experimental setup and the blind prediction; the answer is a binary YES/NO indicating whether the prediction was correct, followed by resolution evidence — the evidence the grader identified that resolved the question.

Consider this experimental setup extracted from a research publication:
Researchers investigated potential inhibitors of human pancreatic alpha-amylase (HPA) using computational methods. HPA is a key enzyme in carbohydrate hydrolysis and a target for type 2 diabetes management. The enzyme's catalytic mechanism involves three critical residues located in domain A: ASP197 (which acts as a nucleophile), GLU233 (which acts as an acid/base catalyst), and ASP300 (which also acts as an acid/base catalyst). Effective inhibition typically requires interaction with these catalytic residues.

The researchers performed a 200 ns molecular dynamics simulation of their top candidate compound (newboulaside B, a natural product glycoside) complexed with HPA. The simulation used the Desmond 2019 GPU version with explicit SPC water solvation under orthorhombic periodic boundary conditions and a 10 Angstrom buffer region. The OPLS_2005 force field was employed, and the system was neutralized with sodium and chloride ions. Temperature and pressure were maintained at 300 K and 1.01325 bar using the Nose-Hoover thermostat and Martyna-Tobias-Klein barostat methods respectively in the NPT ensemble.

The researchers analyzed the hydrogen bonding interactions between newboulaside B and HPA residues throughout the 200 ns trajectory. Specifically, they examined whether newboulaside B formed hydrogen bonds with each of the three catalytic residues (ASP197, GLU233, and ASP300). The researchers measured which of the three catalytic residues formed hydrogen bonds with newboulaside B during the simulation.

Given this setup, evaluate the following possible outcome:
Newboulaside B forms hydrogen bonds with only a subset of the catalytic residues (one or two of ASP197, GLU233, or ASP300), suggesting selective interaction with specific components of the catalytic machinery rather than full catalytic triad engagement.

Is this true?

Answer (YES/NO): YES